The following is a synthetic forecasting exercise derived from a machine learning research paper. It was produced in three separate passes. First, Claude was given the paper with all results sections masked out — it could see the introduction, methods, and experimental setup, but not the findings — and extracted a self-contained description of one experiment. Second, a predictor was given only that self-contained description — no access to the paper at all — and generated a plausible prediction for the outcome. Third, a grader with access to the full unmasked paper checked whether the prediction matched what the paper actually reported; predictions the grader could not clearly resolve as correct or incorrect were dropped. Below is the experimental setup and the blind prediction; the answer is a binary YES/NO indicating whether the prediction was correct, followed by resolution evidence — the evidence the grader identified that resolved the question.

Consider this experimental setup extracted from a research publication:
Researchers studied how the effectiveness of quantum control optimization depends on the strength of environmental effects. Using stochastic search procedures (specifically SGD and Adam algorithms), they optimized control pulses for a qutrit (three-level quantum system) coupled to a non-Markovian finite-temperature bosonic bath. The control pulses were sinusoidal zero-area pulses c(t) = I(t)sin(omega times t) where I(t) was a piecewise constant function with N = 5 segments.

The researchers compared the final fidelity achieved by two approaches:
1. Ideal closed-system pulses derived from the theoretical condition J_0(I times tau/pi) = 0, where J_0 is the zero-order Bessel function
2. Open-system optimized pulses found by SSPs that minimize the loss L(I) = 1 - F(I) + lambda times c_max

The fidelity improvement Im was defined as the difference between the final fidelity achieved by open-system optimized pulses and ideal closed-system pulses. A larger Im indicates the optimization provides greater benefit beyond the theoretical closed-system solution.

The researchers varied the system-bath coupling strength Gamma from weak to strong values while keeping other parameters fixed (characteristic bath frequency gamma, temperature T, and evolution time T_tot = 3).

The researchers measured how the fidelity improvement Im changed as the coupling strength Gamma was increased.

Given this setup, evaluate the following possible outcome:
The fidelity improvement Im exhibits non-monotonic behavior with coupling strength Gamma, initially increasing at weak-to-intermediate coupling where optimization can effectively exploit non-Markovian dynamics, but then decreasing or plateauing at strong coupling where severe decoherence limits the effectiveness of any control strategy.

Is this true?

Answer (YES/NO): NO